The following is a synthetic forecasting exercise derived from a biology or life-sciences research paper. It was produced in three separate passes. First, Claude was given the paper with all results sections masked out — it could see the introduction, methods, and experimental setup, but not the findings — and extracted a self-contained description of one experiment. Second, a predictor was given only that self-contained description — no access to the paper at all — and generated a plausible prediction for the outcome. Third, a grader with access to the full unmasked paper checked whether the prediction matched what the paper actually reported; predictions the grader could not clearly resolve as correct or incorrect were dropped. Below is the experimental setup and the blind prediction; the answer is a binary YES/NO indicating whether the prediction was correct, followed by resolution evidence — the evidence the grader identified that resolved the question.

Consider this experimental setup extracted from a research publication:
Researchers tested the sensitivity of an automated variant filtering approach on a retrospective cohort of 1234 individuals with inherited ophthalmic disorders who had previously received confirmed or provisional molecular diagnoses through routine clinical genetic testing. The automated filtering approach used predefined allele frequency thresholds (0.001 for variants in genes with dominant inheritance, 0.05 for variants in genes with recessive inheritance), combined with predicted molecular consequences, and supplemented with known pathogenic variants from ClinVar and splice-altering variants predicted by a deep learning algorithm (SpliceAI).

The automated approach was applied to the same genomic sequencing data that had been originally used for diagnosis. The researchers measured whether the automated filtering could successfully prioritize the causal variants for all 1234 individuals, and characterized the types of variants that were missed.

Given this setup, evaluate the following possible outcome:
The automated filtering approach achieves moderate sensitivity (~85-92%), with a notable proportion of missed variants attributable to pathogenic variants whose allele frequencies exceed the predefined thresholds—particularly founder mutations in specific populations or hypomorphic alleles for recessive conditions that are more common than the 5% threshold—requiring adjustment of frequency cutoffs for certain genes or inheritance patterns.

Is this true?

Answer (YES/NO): NO